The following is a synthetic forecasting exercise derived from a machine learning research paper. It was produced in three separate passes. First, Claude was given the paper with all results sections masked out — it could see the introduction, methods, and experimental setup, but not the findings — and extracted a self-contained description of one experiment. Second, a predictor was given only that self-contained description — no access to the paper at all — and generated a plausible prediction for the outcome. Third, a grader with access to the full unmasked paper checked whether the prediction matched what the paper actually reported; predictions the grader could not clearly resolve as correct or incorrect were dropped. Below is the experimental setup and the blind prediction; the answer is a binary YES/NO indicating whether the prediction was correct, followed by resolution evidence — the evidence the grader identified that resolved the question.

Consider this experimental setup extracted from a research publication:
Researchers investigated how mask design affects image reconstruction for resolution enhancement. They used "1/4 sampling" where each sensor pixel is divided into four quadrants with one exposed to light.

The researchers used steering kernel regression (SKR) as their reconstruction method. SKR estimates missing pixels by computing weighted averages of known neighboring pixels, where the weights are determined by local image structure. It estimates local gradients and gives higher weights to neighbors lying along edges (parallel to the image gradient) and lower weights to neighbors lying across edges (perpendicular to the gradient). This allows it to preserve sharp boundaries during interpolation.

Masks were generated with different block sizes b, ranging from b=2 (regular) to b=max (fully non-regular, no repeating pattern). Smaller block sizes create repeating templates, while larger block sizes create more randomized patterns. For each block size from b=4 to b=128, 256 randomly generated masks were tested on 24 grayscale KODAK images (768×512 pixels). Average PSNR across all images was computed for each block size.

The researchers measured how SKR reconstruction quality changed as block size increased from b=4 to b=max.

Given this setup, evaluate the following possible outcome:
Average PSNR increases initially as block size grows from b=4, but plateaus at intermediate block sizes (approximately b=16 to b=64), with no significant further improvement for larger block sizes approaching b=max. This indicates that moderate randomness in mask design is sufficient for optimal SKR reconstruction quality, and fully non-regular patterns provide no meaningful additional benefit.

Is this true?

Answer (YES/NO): NO